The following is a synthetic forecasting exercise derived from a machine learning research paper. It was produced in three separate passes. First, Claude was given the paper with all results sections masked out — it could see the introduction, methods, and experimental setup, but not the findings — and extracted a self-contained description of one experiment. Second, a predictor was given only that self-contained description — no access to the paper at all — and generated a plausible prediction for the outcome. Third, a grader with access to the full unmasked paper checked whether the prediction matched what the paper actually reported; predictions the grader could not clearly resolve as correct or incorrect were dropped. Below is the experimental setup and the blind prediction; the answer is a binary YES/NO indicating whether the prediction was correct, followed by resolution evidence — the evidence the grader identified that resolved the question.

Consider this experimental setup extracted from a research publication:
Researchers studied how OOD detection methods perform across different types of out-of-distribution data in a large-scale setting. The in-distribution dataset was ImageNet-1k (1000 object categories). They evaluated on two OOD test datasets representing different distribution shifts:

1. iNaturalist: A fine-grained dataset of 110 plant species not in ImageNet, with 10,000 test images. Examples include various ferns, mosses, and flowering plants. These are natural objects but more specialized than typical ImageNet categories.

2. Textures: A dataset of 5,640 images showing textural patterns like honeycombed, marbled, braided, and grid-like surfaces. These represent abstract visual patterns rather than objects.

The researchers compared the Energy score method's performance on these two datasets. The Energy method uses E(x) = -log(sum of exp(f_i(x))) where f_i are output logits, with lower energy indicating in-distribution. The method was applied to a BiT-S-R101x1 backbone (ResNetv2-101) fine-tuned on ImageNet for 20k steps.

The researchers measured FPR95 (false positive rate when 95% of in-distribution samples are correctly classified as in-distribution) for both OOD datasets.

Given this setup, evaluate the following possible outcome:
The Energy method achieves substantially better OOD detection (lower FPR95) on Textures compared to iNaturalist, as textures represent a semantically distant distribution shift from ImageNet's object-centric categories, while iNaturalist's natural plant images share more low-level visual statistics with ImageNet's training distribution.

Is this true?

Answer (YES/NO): NO